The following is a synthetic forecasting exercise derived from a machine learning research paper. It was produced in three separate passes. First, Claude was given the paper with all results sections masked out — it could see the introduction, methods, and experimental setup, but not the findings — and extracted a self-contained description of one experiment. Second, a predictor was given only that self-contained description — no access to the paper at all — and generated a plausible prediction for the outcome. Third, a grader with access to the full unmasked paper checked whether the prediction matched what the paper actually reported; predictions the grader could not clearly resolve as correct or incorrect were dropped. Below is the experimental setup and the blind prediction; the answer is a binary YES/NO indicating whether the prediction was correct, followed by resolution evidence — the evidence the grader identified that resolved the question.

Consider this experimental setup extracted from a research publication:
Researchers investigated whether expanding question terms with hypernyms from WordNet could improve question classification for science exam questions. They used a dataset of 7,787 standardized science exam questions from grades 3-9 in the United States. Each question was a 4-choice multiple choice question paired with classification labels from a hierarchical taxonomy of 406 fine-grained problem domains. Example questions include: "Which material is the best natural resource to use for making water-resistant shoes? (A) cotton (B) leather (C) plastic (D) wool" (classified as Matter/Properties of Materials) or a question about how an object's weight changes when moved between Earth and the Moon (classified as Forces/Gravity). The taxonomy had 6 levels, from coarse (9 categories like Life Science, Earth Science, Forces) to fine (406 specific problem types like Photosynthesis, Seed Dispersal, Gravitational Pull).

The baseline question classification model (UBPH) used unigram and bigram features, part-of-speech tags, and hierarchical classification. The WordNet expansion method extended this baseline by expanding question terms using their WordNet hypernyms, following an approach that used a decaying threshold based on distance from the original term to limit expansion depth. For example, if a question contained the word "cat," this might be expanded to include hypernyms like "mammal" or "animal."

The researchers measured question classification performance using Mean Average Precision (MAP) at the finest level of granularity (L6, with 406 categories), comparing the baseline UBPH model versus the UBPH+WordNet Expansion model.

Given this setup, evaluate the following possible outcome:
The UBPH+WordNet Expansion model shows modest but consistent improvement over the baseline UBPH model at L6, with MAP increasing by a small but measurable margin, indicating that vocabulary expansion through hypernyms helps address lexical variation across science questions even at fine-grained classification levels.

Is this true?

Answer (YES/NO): NO